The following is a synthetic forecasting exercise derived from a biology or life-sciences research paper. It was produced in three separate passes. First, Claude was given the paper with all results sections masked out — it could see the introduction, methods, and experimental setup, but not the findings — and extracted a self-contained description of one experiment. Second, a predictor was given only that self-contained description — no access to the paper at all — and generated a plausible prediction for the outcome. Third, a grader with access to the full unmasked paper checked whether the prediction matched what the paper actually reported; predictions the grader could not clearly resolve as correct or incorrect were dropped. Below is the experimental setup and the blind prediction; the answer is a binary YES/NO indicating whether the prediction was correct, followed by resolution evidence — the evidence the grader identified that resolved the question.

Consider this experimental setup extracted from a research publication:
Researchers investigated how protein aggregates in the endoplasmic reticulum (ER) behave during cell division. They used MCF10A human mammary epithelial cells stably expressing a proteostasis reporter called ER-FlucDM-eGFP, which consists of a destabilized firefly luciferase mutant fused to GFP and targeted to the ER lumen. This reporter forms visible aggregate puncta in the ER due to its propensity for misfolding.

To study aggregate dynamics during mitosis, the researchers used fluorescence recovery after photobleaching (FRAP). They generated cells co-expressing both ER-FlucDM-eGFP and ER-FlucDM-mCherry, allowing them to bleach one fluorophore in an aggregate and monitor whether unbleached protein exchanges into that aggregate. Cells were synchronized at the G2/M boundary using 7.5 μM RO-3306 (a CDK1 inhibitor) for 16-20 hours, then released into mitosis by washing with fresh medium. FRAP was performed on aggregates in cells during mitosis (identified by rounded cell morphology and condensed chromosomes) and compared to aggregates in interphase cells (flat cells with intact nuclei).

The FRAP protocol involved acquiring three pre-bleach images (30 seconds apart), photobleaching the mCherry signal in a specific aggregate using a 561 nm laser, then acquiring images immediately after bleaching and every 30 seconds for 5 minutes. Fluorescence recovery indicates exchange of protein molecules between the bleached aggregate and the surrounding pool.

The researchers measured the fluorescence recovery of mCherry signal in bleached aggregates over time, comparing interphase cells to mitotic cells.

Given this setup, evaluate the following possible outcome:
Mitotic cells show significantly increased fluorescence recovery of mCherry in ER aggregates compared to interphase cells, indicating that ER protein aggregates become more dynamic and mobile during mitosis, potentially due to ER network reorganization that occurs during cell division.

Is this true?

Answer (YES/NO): YES